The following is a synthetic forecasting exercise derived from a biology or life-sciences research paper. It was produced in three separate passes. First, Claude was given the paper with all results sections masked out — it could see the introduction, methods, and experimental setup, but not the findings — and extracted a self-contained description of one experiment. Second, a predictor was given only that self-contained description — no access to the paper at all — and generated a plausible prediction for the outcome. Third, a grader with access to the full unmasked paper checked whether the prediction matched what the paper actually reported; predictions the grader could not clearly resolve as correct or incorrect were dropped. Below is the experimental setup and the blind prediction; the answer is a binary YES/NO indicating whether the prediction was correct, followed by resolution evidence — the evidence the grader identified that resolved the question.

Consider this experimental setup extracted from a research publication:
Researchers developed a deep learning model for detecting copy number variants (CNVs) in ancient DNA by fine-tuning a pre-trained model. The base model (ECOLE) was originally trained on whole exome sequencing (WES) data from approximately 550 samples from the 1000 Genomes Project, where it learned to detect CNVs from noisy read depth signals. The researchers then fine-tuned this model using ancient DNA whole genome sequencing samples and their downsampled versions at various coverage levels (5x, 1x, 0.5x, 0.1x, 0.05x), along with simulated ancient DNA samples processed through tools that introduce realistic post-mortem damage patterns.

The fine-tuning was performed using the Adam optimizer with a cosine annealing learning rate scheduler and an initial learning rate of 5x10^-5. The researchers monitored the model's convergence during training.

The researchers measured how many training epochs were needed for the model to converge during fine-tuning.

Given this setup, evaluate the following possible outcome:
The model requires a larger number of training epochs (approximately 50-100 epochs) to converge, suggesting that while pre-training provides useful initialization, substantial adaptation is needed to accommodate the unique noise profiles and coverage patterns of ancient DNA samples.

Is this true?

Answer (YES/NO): NO